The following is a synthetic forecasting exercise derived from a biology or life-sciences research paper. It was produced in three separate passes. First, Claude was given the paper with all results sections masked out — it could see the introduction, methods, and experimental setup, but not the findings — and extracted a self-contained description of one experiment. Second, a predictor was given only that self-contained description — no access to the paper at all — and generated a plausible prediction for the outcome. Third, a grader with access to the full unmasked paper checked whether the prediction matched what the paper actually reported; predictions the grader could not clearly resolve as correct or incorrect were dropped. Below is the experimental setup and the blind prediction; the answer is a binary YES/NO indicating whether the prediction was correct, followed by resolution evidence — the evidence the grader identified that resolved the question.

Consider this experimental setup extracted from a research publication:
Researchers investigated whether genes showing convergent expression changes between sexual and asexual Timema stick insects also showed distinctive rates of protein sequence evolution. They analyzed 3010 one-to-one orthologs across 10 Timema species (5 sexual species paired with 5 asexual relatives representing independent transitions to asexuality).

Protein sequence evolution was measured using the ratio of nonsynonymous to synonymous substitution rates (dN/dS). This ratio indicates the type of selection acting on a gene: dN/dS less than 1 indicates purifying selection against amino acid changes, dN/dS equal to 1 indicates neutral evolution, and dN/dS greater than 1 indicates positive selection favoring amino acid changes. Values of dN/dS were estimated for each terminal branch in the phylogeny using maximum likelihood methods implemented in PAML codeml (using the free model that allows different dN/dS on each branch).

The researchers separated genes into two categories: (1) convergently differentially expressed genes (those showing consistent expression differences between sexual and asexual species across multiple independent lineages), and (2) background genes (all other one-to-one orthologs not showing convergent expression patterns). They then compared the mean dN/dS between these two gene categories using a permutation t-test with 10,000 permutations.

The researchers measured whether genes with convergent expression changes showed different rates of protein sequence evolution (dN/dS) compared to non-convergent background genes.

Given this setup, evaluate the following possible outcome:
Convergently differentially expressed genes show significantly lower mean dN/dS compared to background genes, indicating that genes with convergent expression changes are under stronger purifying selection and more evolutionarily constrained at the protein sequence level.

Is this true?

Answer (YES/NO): NO